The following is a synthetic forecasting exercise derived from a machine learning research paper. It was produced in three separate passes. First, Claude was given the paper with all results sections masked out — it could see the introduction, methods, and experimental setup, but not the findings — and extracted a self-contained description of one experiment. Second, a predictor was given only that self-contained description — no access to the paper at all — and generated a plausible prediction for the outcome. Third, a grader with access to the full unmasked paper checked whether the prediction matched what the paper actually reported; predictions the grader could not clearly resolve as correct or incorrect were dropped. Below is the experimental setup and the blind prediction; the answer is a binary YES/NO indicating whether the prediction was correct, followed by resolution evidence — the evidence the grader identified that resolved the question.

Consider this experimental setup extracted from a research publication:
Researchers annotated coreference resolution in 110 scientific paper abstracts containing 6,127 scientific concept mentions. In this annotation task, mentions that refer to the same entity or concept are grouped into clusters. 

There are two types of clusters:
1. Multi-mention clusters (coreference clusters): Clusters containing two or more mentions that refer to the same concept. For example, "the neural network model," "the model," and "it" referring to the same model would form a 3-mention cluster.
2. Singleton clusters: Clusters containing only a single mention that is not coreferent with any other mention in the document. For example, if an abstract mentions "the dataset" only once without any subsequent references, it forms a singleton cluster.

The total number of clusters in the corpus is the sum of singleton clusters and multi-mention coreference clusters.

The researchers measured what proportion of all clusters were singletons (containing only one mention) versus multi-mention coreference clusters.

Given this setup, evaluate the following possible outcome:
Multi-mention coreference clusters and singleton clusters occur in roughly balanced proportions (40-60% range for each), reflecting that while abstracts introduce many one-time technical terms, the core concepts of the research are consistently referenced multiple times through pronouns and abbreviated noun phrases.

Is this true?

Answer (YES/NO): NO